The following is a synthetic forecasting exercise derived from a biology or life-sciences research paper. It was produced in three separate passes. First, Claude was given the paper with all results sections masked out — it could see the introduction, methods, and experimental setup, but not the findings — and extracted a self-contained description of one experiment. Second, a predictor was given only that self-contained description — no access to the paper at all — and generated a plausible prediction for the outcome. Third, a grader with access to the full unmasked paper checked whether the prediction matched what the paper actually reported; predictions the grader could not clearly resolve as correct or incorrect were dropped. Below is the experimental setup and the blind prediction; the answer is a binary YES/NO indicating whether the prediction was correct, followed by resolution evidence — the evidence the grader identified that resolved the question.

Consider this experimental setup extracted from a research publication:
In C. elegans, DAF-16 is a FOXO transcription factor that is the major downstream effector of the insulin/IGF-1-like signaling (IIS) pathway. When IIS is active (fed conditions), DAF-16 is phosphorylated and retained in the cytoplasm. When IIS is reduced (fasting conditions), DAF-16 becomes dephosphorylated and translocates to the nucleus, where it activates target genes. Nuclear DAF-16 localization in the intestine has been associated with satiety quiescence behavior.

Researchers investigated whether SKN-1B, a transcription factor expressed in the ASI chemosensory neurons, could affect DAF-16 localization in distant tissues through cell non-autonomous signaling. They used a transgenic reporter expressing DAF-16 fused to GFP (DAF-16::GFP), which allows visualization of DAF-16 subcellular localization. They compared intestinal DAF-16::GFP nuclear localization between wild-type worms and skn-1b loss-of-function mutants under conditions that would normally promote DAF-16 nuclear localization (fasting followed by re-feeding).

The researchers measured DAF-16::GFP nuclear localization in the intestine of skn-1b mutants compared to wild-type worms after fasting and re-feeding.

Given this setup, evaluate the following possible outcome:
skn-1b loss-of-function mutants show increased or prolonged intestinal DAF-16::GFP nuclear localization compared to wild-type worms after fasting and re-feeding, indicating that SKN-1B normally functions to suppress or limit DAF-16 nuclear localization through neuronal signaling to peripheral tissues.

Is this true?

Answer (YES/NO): NO